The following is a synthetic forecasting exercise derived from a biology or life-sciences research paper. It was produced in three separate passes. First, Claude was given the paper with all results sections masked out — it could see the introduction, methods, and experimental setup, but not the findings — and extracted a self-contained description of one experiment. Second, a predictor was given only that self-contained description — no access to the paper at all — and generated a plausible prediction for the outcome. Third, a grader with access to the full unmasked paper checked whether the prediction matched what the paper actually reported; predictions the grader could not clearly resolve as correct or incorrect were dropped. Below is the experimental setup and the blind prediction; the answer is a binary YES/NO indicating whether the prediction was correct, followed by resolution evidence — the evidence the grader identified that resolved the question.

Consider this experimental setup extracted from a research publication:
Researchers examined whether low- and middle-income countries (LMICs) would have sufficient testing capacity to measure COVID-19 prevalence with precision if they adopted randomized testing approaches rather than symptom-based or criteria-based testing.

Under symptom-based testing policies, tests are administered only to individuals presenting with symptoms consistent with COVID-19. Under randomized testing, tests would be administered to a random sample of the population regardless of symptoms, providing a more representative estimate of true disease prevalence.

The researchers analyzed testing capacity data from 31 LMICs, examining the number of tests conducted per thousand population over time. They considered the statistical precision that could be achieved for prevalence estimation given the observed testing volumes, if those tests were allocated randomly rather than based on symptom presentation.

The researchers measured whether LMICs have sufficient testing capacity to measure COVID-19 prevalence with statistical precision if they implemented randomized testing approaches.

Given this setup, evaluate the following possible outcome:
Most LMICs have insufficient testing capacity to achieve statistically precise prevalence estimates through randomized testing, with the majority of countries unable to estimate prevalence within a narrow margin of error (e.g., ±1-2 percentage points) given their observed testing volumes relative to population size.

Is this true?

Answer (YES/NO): NO